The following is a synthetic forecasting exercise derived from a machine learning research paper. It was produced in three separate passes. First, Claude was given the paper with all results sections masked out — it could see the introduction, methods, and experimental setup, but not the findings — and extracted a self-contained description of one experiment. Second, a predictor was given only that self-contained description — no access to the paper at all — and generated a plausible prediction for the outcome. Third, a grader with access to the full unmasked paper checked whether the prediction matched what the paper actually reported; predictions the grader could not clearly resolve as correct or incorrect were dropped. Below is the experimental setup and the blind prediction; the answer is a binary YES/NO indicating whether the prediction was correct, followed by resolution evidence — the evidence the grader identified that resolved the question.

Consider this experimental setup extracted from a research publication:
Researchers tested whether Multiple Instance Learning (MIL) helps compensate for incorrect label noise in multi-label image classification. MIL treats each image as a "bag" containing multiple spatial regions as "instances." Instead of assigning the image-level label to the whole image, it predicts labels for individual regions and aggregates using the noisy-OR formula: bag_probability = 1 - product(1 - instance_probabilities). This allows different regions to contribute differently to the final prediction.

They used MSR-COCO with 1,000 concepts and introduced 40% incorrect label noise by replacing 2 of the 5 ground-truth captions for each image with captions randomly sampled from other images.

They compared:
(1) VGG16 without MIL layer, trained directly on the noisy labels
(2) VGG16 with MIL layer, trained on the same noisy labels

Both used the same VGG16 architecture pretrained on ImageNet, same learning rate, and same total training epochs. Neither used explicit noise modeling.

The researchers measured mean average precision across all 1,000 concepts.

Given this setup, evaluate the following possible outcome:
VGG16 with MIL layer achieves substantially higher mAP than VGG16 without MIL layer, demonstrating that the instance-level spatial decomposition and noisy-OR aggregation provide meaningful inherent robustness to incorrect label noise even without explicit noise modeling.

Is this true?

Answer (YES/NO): YES